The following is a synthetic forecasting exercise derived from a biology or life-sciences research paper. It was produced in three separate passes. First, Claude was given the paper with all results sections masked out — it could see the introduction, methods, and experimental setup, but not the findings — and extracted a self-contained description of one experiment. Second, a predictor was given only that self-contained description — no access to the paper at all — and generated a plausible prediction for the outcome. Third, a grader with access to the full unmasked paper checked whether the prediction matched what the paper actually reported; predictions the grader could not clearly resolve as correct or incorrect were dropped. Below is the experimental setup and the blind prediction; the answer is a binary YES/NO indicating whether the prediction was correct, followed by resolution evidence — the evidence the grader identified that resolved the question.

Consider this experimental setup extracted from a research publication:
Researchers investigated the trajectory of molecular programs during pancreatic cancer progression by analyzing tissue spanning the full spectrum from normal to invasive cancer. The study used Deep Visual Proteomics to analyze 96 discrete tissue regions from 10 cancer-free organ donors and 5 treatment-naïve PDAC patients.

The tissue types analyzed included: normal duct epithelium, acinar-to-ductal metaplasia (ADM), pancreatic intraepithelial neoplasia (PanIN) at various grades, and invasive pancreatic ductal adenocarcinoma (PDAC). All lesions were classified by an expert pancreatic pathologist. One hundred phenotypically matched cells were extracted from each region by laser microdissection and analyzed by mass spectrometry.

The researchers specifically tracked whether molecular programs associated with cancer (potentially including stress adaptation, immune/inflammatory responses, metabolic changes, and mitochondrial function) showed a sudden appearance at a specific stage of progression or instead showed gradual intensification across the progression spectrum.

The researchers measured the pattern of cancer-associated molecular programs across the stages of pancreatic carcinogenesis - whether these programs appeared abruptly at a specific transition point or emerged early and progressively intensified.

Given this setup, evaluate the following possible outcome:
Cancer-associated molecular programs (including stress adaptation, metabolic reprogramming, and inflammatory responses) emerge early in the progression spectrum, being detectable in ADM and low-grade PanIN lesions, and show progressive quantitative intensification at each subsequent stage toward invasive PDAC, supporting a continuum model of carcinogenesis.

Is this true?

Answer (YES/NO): YES